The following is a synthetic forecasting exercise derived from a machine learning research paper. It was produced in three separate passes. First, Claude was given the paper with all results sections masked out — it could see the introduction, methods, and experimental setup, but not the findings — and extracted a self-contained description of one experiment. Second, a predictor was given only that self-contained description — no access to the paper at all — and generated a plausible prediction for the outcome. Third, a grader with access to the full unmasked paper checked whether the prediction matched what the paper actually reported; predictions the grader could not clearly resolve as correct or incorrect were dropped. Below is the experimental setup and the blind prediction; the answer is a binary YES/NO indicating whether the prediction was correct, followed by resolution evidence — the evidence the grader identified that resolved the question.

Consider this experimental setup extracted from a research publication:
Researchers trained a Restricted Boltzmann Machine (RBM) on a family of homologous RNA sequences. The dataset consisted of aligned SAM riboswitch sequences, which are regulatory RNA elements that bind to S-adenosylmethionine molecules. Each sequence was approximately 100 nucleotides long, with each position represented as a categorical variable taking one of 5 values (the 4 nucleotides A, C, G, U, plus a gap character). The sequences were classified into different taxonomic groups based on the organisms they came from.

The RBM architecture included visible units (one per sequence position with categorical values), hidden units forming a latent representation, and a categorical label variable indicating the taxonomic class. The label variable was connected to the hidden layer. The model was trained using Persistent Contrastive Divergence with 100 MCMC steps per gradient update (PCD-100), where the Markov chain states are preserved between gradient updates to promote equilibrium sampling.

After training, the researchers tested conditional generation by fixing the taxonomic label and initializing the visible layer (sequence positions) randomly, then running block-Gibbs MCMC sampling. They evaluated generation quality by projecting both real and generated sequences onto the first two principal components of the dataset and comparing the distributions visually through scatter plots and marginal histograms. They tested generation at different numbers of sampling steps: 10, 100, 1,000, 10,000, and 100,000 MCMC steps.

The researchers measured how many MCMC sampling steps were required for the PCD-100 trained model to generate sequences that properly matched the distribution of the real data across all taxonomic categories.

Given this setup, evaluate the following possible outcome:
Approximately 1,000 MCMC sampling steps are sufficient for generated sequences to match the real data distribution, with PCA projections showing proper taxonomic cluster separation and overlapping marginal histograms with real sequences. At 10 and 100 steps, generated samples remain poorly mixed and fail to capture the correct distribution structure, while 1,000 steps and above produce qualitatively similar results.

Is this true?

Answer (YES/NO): NO